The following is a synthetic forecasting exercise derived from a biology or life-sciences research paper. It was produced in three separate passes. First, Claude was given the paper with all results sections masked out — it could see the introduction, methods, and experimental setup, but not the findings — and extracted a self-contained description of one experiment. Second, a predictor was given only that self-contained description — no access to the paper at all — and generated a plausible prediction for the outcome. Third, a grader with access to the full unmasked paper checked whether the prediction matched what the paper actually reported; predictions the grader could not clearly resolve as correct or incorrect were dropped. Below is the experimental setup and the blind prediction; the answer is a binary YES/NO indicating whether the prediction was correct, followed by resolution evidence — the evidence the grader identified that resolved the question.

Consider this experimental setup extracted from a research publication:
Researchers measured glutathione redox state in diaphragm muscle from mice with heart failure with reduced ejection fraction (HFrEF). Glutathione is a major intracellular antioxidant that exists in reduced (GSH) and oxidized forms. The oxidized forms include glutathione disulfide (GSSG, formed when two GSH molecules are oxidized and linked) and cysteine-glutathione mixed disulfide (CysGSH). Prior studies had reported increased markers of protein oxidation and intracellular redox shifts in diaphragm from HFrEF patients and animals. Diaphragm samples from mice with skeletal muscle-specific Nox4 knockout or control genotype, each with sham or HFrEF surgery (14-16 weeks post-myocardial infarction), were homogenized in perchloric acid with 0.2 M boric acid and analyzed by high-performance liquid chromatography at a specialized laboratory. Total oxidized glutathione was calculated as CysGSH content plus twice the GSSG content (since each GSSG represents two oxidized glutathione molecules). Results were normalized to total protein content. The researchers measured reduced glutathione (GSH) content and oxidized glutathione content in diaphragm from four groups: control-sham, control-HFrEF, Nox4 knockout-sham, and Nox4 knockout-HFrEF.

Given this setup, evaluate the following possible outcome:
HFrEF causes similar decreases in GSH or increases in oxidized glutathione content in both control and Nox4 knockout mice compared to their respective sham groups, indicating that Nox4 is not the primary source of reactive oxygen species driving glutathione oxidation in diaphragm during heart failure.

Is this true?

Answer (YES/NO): NO